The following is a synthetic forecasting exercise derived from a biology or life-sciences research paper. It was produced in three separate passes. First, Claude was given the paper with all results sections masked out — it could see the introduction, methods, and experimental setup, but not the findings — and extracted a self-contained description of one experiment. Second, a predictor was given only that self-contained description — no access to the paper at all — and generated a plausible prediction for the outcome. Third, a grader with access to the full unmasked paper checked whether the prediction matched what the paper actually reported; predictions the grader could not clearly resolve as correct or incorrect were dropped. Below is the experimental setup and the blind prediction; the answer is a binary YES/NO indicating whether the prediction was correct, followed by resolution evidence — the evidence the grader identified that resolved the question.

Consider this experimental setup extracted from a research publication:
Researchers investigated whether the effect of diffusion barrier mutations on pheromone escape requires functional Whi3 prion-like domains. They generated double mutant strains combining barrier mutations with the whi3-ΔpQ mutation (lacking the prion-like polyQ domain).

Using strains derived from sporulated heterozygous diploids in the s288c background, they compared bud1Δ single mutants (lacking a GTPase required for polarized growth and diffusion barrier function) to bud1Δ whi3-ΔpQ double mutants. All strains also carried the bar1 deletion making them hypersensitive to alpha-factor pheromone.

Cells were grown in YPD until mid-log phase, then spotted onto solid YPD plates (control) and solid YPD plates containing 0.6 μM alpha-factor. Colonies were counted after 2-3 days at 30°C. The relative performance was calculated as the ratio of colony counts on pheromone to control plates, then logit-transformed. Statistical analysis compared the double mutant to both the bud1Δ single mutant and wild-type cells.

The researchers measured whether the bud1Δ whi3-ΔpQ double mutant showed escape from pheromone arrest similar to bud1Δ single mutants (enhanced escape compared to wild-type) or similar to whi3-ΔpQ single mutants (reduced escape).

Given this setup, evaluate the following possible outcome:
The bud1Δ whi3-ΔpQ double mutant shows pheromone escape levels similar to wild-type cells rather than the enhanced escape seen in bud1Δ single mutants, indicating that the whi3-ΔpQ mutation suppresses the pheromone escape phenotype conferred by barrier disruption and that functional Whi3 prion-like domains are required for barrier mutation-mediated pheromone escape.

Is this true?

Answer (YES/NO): NO